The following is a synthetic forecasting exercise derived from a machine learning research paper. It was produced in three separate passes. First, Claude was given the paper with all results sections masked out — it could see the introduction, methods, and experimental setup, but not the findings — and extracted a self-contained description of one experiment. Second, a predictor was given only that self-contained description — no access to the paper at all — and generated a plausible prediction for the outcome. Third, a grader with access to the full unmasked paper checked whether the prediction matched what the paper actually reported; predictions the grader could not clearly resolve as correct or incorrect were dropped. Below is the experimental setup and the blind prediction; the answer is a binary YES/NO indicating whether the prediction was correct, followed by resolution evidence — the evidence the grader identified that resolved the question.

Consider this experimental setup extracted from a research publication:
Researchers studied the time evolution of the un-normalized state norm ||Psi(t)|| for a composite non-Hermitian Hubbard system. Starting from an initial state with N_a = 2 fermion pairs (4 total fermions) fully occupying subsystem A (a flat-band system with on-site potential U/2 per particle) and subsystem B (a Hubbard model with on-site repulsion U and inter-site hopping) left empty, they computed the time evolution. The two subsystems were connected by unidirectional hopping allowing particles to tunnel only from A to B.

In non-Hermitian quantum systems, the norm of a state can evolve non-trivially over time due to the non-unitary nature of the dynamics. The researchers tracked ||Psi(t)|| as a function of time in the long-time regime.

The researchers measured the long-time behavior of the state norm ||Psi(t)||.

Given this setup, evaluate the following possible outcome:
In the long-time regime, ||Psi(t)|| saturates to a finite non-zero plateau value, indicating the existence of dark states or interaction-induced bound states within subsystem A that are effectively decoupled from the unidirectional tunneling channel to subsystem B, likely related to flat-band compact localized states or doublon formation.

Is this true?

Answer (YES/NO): NO